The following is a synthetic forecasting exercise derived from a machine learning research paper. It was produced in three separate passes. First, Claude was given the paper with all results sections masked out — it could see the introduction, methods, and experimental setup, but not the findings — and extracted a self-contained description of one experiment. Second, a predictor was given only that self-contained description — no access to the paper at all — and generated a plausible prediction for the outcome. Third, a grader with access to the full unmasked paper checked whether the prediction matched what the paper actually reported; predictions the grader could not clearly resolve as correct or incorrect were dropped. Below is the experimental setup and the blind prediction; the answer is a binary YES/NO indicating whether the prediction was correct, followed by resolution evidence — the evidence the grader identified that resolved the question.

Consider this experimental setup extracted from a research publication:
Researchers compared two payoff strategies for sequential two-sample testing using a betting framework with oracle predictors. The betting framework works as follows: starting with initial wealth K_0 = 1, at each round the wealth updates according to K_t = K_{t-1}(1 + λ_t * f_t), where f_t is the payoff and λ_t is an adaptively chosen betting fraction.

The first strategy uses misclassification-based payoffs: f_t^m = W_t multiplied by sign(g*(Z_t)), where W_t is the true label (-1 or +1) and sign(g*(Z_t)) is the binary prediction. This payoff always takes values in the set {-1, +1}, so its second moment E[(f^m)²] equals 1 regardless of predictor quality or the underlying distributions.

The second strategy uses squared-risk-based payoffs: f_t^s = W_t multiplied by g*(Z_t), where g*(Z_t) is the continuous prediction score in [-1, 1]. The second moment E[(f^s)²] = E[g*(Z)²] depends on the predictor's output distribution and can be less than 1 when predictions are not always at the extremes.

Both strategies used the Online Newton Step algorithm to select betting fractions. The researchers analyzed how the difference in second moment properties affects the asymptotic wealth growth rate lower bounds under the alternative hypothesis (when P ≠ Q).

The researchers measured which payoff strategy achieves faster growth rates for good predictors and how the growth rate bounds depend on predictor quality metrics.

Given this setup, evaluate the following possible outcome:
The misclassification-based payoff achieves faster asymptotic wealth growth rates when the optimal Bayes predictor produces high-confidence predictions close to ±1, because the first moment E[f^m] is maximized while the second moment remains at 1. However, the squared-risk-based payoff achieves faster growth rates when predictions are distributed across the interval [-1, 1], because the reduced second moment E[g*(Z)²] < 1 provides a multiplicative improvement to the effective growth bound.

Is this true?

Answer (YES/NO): NO